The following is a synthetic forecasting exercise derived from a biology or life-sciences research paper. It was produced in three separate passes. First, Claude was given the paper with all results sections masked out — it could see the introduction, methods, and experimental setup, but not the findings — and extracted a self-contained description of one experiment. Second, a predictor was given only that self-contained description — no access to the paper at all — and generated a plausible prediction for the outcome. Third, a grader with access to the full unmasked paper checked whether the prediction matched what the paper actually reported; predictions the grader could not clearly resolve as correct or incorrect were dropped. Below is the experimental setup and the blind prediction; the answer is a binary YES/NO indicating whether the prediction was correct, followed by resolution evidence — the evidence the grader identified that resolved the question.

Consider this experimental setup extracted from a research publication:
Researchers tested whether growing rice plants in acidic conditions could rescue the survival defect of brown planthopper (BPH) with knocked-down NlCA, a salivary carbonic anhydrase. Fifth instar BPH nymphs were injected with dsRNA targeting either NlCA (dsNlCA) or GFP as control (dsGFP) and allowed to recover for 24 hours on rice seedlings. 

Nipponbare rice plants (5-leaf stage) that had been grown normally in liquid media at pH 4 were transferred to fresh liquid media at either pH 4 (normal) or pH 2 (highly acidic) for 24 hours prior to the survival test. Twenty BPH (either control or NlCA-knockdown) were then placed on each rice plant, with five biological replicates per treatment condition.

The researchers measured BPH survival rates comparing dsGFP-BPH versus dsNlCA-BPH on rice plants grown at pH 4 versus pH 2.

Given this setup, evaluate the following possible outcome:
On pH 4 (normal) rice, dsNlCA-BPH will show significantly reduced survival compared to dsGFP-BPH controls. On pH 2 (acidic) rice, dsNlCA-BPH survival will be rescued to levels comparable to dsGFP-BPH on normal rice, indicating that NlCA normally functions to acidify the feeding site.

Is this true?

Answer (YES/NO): NO